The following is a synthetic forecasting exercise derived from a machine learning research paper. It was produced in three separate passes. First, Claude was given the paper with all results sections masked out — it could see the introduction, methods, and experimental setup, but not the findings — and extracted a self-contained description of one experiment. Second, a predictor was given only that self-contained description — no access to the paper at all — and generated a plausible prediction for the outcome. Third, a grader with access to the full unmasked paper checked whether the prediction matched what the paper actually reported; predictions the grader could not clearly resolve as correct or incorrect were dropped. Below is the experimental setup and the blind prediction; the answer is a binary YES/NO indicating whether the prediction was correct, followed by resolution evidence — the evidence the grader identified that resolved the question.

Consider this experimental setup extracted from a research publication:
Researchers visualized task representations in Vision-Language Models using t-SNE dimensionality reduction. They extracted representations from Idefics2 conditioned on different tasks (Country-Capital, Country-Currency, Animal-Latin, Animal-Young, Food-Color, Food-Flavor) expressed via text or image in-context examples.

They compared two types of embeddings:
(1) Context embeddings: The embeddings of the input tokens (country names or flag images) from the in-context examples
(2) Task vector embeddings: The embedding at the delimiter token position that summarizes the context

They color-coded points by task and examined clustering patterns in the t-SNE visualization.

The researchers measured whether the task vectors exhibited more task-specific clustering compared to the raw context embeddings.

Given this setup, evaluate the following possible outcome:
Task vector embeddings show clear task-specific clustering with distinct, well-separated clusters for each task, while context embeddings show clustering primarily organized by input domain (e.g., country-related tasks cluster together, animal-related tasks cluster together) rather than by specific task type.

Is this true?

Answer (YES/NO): NO